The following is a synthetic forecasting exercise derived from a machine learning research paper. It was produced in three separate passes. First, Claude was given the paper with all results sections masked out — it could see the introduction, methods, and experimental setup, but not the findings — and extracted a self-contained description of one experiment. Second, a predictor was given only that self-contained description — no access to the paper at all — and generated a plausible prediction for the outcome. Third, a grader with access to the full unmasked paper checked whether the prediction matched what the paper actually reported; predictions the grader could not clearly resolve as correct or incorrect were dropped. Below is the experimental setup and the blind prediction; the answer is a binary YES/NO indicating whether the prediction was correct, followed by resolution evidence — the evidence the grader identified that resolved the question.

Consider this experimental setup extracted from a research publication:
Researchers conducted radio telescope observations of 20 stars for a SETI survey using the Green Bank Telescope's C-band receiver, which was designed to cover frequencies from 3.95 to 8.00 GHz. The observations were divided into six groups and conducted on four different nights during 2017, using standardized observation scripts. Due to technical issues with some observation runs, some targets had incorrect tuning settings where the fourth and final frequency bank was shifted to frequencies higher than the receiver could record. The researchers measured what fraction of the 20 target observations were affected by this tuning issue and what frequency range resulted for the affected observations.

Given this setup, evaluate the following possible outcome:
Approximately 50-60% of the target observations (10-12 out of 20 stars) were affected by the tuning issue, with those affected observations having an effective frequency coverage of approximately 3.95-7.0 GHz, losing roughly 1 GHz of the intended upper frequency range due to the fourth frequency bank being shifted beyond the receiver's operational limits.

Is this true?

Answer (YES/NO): NO